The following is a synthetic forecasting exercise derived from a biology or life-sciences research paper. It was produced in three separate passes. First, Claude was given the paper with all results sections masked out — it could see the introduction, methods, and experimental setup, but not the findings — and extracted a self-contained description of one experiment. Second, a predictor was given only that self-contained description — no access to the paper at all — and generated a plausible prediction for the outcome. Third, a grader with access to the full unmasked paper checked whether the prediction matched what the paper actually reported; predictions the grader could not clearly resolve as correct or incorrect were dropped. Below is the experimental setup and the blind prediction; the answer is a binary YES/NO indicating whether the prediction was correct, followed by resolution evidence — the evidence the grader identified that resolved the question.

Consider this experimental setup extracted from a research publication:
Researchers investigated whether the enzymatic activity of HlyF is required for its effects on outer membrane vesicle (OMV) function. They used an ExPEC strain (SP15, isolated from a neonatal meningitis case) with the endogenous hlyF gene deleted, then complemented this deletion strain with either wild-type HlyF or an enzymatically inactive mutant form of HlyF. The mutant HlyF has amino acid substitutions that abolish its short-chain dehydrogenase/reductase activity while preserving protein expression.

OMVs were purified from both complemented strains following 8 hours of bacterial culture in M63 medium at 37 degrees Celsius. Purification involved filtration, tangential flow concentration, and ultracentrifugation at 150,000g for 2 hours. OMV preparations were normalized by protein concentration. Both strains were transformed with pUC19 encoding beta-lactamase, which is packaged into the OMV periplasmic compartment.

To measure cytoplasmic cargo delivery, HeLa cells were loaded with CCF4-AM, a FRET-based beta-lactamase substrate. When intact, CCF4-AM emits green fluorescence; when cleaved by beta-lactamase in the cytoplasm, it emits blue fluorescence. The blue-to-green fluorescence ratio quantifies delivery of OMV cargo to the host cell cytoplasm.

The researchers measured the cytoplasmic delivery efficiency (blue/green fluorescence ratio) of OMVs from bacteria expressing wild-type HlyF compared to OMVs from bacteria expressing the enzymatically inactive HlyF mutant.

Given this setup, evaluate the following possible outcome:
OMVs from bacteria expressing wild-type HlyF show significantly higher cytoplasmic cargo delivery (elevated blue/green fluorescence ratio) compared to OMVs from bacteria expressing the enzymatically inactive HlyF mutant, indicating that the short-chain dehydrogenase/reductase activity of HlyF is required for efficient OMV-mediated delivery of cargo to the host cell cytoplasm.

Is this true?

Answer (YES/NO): YES